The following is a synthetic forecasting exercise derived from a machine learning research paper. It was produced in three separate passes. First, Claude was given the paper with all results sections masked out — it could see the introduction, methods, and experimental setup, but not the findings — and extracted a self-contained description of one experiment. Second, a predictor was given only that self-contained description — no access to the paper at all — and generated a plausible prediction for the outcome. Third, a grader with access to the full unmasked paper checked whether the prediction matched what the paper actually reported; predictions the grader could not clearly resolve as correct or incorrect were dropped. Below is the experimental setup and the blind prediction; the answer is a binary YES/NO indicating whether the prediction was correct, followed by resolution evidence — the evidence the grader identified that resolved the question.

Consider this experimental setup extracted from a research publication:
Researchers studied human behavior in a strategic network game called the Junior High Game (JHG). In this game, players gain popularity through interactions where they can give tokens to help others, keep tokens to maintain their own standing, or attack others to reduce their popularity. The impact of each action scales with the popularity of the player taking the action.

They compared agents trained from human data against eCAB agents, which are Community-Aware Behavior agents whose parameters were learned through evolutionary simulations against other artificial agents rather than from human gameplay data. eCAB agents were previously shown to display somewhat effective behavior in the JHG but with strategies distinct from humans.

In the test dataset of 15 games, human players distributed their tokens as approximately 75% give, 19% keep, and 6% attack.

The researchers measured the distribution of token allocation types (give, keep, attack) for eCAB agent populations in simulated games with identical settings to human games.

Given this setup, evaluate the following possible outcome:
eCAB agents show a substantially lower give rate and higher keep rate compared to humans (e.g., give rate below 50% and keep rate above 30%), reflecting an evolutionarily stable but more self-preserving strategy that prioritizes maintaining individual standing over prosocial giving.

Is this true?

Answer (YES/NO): NO